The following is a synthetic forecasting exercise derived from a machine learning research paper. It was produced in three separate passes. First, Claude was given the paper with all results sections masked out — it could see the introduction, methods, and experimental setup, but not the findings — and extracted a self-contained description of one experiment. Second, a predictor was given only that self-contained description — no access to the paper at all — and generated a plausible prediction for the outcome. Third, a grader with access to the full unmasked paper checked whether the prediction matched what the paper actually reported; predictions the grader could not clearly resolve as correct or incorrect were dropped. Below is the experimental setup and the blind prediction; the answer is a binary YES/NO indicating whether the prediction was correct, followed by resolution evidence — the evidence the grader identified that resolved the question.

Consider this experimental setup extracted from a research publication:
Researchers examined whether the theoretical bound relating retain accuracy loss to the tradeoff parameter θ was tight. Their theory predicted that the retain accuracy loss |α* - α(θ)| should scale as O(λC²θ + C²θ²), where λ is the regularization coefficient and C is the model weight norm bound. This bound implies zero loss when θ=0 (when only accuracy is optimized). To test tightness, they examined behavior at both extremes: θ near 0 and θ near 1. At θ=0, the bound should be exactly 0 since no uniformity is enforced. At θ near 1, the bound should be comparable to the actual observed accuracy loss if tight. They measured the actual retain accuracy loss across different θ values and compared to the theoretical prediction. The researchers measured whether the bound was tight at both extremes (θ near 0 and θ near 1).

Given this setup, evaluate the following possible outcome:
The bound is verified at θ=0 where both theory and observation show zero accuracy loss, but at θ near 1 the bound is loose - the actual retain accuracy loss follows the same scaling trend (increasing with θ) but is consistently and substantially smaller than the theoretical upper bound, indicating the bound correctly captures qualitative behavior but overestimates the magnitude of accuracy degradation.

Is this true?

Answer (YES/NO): NO